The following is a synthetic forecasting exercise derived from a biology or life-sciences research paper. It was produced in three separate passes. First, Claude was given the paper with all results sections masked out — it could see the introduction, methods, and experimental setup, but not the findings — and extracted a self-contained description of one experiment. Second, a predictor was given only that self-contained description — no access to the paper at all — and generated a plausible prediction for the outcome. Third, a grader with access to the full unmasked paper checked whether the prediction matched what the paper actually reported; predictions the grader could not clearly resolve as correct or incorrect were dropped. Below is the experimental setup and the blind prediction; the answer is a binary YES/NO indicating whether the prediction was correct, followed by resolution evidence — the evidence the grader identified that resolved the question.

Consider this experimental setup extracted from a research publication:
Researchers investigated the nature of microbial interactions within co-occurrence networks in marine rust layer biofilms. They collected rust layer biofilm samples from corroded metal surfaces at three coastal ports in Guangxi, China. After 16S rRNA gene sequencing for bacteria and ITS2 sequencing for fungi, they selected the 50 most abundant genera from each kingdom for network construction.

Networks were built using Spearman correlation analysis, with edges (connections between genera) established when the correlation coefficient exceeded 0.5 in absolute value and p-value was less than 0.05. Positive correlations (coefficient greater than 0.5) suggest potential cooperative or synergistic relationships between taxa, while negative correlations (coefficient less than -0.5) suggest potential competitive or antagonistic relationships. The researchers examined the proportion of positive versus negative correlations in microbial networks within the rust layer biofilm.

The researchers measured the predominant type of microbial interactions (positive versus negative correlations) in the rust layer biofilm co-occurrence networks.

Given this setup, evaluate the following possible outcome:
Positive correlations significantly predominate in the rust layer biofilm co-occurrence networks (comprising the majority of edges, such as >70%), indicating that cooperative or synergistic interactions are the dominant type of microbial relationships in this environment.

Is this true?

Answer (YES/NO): YES